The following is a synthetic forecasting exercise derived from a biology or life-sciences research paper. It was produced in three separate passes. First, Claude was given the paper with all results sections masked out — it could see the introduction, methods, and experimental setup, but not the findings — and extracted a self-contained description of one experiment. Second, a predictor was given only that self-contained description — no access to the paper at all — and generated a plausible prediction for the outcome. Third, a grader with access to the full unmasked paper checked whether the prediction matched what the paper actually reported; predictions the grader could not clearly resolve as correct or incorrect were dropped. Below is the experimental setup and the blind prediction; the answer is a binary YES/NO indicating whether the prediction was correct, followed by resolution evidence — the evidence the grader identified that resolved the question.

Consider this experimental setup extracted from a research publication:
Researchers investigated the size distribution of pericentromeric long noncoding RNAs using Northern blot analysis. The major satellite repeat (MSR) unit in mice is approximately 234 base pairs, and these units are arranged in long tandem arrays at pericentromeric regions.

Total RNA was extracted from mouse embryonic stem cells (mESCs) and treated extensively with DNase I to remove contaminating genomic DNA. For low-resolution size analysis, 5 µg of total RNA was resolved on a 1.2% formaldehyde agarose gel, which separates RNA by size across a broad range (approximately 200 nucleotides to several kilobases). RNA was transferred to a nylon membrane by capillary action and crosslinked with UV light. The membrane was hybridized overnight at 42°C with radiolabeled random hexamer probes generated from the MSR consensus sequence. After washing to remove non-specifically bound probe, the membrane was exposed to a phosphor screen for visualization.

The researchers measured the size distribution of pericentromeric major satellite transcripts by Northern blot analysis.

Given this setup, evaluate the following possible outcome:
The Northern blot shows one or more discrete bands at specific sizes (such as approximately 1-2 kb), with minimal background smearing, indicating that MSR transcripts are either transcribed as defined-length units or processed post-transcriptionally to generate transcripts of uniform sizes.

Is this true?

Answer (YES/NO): NO